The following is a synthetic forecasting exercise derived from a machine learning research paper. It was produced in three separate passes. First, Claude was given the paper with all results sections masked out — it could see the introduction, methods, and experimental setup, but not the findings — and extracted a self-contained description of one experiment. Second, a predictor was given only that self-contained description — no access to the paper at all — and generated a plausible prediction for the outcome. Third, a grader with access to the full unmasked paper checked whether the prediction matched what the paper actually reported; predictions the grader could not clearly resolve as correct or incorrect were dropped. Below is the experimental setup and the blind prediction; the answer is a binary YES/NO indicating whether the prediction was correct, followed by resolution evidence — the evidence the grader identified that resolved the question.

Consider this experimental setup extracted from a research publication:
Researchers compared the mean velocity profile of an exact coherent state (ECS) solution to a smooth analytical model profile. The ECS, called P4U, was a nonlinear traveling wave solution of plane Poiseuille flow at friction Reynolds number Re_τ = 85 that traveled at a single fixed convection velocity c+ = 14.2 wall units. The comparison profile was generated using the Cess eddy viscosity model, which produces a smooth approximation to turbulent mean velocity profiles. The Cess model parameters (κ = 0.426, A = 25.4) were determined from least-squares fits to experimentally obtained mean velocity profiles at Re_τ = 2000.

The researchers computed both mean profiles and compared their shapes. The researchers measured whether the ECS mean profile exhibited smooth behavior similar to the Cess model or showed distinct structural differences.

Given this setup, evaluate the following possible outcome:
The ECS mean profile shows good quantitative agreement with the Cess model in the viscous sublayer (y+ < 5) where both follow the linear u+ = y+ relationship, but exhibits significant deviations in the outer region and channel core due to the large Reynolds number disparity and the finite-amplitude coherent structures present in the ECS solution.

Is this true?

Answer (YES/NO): NO